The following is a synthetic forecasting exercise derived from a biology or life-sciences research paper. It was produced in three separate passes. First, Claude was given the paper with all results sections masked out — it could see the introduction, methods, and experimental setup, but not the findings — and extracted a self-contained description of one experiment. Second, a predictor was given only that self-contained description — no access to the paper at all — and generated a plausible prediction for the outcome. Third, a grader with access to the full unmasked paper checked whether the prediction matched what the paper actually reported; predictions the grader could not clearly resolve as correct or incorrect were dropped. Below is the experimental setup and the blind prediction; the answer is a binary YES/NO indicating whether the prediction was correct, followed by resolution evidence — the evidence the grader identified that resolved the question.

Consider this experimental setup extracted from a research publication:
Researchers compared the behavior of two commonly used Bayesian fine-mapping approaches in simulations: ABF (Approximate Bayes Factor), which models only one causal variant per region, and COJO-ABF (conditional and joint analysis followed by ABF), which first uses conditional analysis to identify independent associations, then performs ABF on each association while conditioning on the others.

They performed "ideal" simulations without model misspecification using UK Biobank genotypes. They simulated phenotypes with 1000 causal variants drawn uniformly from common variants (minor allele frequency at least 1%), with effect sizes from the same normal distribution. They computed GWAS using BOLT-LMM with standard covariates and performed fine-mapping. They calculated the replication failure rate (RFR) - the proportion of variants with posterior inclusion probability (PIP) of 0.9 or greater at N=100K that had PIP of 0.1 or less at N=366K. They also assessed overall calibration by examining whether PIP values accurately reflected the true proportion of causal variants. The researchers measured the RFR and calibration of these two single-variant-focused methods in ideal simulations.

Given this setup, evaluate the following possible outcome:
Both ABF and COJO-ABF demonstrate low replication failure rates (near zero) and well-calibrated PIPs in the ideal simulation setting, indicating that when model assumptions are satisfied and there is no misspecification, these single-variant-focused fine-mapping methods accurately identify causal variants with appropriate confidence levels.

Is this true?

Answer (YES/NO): NO